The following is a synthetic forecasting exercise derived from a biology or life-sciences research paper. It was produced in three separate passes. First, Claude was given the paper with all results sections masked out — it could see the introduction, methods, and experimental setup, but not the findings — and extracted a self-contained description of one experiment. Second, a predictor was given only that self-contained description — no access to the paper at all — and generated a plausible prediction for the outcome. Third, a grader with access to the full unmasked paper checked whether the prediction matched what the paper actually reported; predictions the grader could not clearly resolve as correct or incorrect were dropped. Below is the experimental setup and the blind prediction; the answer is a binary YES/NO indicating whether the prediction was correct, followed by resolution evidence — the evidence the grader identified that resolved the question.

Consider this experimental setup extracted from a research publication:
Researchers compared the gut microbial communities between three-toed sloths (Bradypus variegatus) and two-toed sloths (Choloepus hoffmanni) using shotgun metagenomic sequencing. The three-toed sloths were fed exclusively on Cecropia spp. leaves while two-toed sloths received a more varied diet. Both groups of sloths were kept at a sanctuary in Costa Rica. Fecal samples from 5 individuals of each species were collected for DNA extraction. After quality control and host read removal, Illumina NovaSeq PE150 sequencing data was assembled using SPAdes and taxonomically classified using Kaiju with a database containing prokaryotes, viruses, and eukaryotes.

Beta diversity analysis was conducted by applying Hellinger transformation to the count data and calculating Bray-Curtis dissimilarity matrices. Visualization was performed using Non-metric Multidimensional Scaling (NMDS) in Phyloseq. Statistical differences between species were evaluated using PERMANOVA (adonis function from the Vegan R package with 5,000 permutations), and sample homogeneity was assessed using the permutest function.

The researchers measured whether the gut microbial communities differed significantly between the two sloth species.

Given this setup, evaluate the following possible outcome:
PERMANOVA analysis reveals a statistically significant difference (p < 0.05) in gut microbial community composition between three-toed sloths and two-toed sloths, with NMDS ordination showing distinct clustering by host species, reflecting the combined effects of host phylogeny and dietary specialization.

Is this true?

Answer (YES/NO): YES